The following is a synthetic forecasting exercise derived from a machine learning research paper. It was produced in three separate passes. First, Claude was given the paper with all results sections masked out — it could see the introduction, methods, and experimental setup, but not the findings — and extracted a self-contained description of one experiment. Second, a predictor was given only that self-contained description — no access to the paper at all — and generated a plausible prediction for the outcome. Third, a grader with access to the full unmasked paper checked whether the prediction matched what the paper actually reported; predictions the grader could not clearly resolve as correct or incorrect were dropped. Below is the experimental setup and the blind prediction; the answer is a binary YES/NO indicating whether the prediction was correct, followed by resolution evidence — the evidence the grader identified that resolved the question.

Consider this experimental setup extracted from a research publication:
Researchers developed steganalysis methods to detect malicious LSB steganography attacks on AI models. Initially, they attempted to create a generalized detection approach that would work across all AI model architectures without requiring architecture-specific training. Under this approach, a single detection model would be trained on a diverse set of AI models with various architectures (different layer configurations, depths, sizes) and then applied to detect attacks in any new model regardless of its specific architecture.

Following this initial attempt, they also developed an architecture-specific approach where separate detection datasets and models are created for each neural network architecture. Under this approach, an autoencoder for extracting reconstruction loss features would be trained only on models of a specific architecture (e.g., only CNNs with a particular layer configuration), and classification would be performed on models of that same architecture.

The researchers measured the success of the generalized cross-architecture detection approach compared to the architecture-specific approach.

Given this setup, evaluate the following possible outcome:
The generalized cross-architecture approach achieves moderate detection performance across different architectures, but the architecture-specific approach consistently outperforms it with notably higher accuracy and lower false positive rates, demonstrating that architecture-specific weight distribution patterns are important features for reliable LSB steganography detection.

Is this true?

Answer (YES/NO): NO